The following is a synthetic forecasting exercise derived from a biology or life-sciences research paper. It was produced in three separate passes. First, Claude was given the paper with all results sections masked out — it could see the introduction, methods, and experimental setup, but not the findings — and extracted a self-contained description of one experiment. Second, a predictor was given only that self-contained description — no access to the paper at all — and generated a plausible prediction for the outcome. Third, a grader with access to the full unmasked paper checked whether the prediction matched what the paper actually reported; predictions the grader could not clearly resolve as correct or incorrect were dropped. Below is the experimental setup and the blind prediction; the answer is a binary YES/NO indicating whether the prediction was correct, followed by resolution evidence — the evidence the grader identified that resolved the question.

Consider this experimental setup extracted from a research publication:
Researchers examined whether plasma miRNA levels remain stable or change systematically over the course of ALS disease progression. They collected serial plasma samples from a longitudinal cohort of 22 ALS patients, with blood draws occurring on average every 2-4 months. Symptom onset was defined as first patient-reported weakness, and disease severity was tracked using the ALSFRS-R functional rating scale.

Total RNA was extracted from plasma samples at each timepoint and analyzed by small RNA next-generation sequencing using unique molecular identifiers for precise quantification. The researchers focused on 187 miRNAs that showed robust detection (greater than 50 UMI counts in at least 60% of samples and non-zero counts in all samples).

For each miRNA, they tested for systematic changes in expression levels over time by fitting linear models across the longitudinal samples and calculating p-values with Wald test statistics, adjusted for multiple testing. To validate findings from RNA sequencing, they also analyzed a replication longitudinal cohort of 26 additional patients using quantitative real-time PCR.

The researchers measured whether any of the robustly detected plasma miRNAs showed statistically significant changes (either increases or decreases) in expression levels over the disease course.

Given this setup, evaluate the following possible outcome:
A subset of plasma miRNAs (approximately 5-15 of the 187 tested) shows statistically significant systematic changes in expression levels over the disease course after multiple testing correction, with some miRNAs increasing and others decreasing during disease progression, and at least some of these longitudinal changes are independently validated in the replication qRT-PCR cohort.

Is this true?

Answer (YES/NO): NO